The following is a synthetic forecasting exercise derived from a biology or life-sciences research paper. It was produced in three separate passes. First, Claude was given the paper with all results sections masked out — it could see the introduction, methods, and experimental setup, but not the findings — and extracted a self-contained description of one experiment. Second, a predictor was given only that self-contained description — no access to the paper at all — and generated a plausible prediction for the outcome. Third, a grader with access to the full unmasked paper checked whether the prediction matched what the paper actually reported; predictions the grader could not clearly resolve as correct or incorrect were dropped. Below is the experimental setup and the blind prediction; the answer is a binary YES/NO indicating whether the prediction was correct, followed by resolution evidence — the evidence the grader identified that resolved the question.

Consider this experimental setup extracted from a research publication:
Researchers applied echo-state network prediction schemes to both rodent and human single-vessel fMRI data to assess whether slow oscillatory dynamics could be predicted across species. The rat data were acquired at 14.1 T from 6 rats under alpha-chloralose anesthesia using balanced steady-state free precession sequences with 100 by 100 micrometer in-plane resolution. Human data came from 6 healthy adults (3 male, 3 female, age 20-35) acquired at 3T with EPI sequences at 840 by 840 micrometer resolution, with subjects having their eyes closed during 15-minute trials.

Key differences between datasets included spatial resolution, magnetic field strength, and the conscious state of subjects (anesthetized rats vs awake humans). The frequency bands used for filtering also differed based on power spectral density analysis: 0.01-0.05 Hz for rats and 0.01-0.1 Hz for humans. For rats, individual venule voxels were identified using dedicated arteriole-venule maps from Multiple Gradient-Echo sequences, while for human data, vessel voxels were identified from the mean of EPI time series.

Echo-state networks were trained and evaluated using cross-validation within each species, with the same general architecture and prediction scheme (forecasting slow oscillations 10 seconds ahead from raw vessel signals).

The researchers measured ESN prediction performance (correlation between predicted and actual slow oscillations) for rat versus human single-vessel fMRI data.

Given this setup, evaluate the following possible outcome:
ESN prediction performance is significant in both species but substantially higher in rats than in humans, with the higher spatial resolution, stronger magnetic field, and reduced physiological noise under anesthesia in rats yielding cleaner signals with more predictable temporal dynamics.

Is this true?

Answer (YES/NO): NO